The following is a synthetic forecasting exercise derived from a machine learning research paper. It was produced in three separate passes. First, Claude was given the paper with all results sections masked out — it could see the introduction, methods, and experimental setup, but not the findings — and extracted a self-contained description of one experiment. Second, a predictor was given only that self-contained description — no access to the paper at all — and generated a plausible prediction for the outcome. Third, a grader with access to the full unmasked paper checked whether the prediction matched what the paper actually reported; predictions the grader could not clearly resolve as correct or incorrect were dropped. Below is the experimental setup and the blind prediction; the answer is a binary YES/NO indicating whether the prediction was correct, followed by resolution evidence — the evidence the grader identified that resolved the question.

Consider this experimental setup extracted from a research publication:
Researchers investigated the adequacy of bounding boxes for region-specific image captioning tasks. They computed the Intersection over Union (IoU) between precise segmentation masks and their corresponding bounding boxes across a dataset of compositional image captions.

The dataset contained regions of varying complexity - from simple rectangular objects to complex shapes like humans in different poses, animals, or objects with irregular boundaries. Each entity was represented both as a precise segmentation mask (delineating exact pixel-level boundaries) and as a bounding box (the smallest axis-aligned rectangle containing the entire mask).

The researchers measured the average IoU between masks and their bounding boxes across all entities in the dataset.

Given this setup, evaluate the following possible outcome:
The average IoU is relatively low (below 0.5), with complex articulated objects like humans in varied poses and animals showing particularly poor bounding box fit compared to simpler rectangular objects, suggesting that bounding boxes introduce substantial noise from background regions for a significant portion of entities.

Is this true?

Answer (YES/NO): NO